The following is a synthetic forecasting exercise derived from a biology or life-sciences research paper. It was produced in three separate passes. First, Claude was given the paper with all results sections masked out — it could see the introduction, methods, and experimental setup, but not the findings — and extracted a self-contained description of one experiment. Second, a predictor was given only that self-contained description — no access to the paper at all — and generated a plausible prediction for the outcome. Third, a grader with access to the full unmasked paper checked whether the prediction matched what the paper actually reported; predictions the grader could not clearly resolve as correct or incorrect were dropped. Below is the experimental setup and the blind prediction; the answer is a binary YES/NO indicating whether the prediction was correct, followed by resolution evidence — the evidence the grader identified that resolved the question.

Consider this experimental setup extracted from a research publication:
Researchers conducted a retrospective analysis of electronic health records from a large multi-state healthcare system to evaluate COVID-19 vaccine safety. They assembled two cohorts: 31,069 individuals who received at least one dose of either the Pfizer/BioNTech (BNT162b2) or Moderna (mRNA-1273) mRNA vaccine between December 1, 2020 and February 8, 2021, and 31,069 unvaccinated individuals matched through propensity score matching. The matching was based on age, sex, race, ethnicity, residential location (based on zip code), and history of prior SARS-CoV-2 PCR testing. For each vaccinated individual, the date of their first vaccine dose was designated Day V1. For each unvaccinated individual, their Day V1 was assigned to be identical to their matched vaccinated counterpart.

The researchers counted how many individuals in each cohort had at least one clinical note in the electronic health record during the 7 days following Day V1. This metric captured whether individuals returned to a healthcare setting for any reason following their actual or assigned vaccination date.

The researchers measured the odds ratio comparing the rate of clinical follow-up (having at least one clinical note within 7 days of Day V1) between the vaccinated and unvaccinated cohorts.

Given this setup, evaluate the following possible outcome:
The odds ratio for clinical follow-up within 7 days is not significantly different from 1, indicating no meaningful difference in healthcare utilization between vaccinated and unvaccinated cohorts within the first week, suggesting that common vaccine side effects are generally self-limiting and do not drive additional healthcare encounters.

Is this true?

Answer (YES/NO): YES